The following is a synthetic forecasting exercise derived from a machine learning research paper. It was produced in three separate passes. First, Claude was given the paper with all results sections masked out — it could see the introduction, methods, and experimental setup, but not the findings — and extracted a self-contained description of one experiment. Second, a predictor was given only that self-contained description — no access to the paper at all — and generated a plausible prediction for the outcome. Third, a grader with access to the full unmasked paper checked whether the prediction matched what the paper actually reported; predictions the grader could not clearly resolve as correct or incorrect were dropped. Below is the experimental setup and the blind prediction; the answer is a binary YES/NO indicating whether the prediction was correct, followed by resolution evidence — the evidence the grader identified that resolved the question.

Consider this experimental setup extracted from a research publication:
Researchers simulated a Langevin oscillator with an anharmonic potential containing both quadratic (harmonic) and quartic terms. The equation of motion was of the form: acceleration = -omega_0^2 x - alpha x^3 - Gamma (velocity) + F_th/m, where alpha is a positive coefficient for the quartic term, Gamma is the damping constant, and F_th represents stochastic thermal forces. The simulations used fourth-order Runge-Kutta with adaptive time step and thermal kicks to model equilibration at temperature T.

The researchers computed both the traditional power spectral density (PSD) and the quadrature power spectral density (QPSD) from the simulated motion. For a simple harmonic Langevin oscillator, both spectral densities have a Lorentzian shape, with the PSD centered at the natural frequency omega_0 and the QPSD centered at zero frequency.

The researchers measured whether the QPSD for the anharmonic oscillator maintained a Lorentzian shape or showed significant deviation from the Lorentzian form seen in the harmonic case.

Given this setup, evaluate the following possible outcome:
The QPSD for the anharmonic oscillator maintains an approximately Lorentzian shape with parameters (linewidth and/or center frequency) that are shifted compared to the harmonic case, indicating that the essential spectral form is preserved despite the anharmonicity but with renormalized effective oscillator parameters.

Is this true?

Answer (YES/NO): YES